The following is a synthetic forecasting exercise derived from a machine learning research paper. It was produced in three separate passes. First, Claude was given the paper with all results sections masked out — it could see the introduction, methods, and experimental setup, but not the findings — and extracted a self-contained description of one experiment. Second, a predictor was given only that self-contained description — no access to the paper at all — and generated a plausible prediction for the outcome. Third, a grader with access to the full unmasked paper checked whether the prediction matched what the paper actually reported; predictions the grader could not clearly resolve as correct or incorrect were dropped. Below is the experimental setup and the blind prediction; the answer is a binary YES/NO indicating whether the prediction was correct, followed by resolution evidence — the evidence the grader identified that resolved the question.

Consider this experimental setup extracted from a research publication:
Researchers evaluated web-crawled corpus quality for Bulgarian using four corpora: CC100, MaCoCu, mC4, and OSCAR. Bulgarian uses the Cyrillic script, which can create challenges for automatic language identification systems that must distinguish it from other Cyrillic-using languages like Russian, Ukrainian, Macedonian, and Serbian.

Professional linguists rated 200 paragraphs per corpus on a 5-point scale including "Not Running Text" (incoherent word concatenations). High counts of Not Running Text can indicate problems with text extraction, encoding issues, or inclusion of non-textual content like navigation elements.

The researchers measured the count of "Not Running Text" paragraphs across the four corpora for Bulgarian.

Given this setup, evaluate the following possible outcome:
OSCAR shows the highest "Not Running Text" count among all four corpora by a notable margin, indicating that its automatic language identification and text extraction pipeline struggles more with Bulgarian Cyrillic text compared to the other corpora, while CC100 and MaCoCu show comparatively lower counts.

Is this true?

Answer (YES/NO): NO